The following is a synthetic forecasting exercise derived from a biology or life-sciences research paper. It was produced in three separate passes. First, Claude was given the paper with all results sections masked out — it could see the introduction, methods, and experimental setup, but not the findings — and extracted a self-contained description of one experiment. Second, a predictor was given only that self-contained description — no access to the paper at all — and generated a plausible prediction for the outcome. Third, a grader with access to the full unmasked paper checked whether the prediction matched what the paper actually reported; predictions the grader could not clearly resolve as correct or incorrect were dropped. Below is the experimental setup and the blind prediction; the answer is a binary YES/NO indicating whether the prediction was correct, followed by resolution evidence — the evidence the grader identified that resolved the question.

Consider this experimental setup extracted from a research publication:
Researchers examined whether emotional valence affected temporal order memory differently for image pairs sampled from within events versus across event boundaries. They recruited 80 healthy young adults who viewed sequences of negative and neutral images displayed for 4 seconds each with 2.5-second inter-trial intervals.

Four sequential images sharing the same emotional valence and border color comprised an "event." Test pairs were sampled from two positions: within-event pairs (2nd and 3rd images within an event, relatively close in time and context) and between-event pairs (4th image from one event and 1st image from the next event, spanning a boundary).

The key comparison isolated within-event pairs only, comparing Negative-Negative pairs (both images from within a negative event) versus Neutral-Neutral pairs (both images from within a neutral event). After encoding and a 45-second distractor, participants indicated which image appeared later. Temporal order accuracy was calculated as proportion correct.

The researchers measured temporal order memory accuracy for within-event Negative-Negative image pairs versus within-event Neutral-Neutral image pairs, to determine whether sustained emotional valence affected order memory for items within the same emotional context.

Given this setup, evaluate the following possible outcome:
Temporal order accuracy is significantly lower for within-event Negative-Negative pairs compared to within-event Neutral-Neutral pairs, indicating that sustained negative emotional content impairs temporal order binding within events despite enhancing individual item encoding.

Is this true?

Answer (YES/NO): NO